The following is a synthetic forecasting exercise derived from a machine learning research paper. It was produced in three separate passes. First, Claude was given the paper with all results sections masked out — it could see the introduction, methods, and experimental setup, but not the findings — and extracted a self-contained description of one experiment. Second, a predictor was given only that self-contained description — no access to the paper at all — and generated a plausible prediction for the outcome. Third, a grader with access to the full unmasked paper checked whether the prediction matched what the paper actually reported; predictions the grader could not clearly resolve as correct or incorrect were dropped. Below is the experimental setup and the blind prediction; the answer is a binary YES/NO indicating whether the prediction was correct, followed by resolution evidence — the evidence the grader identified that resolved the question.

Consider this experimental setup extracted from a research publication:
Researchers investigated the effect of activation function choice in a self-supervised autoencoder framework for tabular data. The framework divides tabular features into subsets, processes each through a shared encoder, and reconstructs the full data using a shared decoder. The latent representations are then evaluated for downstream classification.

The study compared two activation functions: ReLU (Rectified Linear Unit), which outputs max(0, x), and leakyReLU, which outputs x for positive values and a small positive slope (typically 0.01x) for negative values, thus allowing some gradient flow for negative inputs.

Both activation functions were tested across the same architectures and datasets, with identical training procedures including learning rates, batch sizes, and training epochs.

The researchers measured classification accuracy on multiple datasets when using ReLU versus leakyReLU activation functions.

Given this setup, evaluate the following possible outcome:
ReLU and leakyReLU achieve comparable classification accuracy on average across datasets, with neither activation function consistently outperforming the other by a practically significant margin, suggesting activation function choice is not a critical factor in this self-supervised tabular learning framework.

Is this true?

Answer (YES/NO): YES